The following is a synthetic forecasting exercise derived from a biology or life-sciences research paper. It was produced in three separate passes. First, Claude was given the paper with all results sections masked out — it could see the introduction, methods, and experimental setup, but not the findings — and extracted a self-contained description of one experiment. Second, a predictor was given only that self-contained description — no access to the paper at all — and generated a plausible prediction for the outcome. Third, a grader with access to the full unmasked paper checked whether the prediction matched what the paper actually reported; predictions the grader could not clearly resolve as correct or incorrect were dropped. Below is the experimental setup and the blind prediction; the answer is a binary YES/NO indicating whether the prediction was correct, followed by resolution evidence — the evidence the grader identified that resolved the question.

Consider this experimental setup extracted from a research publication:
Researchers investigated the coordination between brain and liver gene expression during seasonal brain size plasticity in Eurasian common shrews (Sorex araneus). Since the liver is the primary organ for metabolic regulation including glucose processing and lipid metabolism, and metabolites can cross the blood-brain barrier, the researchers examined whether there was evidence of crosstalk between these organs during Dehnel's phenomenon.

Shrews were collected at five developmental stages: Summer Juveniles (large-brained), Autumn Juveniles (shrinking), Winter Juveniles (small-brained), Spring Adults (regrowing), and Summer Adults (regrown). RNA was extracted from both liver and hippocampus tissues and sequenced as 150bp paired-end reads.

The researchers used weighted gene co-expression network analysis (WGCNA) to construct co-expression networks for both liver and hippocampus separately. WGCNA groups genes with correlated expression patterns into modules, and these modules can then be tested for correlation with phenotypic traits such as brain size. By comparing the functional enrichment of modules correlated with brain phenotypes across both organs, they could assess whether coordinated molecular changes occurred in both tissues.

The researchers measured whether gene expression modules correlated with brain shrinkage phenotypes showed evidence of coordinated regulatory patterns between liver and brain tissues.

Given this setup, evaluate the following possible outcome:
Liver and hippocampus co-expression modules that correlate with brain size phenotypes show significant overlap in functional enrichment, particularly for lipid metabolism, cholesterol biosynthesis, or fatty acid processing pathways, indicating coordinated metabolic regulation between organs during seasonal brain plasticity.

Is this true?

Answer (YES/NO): NO